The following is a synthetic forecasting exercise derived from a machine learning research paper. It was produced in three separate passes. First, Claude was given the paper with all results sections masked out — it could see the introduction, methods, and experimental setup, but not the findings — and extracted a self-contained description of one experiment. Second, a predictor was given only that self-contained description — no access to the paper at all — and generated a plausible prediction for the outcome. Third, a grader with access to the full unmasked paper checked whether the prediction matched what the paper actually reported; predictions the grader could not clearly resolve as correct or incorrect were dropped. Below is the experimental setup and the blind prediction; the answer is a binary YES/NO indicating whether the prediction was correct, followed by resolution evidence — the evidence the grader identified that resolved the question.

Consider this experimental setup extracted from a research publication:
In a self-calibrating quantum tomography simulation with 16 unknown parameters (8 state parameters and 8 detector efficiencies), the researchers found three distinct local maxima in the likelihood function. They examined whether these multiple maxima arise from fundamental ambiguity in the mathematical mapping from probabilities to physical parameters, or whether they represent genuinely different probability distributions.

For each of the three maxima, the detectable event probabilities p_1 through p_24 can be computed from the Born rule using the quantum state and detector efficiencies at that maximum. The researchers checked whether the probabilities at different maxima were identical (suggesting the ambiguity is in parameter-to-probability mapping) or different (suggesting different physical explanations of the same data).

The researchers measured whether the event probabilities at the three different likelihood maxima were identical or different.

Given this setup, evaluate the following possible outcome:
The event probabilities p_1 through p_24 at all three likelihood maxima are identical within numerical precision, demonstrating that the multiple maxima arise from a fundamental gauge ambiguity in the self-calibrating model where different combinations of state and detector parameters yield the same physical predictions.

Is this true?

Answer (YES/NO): NO